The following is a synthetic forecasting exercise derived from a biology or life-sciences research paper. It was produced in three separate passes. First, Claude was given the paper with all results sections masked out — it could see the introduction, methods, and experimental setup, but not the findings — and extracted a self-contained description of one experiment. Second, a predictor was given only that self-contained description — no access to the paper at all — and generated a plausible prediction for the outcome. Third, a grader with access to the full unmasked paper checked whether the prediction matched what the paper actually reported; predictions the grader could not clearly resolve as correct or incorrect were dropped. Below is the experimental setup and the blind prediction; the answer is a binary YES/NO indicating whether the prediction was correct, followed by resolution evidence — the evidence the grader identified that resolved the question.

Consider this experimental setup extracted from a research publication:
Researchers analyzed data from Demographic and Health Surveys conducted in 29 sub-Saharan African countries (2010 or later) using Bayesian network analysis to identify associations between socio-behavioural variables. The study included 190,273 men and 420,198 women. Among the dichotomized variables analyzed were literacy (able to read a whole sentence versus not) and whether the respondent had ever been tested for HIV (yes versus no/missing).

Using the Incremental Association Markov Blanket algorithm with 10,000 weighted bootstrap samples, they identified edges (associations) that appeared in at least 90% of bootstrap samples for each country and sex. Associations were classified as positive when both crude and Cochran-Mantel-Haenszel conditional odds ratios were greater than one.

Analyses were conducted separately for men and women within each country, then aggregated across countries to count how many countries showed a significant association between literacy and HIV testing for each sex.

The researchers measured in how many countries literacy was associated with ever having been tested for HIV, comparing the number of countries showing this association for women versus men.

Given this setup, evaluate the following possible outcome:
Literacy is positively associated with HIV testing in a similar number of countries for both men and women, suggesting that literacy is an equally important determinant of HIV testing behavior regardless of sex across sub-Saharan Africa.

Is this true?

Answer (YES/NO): NO